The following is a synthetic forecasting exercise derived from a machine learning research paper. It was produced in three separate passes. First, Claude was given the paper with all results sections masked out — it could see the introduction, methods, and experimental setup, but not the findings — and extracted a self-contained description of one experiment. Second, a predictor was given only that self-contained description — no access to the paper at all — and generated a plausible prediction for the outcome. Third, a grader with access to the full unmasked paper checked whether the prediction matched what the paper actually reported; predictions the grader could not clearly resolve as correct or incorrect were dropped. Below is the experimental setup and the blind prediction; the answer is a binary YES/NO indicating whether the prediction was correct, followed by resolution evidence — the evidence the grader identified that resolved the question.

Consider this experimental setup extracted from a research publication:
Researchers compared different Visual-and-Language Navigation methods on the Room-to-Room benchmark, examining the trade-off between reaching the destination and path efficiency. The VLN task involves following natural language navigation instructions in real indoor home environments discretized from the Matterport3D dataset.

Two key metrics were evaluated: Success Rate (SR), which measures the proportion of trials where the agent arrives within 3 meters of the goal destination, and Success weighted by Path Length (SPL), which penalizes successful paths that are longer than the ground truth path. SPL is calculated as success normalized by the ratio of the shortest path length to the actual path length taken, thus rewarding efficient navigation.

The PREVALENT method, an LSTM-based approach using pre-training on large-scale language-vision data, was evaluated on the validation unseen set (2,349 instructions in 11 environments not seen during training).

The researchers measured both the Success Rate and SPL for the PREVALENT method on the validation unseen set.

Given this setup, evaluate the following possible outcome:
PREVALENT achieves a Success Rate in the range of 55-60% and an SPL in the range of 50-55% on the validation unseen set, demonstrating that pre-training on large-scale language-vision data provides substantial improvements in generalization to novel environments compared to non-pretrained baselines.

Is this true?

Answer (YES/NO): YES